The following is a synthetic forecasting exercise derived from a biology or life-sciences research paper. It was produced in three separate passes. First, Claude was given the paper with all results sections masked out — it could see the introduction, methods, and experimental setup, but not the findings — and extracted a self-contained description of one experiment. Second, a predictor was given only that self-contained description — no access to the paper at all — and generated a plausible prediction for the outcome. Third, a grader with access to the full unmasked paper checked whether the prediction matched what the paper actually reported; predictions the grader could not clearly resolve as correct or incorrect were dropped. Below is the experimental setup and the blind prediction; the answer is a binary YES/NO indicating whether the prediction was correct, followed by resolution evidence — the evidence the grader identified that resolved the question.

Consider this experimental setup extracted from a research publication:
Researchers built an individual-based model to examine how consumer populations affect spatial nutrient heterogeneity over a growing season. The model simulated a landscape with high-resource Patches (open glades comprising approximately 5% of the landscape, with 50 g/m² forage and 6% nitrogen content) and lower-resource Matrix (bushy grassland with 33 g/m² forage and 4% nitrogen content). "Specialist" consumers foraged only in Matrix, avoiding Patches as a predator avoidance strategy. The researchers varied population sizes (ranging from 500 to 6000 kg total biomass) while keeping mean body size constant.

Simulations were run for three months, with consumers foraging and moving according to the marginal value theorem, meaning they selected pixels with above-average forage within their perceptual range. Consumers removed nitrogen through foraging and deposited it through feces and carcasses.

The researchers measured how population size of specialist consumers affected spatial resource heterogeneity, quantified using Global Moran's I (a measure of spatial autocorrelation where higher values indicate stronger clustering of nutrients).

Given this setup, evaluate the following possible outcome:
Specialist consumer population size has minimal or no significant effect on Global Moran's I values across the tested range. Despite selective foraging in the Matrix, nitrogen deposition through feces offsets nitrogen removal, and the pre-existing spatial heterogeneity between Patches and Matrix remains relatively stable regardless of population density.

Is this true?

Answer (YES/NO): NO